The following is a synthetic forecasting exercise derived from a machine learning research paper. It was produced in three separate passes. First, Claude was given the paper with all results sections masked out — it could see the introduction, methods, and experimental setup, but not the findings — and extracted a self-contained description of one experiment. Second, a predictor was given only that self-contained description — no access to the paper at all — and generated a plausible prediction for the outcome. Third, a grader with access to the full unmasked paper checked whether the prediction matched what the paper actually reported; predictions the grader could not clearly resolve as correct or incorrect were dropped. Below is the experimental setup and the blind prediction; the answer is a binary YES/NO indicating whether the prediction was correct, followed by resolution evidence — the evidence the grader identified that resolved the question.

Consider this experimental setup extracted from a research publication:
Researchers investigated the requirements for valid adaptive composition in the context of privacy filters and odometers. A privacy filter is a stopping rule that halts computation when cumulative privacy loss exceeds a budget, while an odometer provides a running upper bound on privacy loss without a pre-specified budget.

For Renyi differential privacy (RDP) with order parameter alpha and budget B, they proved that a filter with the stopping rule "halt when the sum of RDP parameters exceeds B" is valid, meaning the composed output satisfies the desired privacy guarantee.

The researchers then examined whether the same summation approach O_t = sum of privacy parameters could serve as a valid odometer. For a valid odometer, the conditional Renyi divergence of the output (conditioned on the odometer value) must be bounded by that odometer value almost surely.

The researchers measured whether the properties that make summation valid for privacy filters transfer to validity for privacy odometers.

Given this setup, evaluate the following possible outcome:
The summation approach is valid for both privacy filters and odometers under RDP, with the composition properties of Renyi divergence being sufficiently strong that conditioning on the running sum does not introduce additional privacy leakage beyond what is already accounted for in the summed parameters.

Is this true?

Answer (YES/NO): NO